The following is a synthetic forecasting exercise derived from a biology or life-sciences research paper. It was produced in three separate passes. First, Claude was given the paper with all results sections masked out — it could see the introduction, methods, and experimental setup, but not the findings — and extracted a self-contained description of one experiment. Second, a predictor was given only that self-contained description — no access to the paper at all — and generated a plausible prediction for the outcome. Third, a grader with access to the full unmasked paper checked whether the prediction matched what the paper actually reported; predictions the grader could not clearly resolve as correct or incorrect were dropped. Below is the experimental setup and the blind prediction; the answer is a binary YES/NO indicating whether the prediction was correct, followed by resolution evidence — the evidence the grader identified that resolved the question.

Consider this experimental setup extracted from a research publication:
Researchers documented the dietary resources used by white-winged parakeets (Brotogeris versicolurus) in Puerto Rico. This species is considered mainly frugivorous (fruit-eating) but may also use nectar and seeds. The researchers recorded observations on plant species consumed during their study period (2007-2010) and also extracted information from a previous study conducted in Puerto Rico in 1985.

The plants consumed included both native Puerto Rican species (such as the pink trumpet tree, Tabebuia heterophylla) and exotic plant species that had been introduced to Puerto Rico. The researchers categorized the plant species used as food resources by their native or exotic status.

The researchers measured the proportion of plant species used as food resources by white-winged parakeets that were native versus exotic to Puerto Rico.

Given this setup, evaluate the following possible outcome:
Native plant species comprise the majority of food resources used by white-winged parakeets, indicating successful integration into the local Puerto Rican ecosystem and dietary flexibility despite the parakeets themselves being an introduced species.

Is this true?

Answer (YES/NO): NO